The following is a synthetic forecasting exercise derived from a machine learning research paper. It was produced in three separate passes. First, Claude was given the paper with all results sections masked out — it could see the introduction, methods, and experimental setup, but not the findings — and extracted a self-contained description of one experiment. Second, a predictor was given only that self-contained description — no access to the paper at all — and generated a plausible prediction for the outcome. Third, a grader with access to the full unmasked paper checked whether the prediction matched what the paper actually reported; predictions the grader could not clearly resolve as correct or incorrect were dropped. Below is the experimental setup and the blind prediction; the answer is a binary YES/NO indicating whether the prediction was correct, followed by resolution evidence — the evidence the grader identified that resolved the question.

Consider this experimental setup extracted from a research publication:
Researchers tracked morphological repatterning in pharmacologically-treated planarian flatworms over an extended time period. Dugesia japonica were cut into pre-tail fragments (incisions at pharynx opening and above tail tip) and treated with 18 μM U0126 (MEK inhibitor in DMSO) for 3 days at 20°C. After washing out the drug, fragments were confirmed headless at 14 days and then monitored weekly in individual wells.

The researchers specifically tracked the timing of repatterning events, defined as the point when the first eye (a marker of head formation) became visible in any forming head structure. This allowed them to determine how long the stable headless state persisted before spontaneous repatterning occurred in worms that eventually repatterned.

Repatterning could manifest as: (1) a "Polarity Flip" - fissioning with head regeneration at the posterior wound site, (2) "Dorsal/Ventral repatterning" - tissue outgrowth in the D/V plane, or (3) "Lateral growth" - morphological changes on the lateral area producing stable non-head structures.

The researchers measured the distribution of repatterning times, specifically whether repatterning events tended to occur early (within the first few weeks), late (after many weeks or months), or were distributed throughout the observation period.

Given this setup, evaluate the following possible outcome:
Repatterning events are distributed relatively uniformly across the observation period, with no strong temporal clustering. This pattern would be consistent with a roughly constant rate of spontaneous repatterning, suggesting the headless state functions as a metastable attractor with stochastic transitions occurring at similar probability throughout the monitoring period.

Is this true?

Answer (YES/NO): NO